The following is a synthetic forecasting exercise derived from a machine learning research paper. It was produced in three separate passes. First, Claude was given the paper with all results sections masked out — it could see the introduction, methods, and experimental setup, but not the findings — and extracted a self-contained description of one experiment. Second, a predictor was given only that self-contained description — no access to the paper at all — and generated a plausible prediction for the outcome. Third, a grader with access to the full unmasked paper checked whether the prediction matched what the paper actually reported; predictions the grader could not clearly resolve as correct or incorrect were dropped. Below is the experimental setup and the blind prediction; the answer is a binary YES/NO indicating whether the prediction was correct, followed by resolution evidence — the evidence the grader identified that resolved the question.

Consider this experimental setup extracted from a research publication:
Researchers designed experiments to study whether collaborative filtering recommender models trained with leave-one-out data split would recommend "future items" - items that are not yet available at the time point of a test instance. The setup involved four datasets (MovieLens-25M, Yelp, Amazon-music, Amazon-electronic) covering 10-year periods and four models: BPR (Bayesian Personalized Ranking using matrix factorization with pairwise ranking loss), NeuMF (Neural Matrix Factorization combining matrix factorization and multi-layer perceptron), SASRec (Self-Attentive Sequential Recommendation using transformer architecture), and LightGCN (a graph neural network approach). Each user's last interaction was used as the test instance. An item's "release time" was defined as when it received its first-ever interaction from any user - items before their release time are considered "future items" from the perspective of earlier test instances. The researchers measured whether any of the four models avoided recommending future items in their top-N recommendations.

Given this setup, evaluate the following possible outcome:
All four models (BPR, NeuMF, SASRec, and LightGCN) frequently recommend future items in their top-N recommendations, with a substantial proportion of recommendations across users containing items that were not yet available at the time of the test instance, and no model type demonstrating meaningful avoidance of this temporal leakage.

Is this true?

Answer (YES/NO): YES